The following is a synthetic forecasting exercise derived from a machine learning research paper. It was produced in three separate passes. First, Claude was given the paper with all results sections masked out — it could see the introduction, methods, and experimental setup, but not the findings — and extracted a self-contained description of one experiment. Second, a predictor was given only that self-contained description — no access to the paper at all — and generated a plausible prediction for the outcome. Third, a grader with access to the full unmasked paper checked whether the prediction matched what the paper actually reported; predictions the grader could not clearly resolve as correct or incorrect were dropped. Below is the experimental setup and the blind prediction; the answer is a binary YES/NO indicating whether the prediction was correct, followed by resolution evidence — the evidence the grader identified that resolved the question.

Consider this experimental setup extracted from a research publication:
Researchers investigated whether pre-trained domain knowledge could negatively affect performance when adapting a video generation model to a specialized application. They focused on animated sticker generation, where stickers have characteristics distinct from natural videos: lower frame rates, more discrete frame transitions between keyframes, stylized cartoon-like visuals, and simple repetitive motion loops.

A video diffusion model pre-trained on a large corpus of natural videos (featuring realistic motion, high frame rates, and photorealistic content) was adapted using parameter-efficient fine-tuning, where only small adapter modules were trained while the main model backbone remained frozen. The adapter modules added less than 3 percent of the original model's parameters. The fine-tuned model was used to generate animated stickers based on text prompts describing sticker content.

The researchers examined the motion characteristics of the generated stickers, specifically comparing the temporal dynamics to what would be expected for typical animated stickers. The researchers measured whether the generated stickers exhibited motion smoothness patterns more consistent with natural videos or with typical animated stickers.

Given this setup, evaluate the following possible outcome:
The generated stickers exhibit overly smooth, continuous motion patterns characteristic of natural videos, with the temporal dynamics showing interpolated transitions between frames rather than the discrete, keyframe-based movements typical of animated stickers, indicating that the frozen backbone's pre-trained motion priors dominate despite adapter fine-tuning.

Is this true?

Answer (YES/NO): NO